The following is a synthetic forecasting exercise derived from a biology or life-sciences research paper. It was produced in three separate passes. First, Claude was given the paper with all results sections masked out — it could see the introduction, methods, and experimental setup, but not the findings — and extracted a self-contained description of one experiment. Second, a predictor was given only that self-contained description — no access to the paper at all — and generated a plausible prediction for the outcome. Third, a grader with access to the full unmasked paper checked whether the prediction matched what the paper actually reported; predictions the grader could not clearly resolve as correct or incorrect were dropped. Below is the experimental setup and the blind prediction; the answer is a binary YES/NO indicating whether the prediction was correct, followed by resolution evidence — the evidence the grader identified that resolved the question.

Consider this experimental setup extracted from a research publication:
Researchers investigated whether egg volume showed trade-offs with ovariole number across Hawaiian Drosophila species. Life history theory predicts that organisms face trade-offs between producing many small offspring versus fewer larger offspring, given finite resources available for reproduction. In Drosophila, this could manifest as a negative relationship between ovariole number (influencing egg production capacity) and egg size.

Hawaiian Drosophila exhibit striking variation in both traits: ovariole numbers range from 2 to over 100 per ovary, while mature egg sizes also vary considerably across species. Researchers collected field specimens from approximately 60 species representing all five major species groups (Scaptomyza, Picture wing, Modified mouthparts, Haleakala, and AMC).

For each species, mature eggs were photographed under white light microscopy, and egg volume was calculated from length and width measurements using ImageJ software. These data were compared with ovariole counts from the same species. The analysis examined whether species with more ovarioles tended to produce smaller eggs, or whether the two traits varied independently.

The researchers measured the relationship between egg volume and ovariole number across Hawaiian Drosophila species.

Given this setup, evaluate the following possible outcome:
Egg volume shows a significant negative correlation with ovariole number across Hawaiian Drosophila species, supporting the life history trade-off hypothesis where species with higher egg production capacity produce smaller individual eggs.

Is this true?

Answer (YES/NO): NO